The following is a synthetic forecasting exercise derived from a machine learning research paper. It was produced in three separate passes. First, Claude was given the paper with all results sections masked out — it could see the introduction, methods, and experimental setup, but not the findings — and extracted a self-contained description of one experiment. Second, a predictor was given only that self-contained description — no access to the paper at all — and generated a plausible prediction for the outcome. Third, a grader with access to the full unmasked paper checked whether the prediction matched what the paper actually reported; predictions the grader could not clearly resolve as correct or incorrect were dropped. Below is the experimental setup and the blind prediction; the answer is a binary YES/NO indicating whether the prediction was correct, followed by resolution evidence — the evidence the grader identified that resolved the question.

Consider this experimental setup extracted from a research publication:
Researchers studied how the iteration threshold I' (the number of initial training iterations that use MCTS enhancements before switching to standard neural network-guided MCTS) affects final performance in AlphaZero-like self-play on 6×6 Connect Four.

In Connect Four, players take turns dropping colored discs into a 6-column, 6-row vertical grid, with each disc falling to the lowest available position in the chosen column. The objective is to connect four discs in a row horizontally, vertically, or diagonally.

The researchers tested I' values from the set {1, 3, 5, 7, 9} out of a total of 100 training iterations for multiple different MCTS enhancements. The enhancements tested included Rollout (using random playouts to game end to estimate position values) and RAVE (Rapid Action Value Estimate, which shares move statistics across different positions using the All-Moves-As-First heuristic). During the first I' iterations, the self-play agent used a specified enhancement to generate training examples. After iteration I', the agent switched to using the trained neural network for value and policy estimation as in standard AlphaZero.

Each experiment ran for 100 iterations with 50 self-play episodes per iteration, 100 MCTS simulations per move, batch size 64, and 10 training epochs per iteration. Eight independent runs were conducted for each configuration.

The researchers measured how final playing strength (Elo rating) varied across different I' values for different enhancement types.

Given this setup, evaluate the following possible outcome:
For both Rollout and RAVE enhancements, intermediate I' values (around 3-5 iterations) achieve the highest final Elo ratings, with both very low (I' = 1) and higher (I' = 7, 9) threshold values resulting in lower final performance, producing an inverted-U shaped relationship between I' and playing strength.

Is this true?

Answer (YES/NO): NO